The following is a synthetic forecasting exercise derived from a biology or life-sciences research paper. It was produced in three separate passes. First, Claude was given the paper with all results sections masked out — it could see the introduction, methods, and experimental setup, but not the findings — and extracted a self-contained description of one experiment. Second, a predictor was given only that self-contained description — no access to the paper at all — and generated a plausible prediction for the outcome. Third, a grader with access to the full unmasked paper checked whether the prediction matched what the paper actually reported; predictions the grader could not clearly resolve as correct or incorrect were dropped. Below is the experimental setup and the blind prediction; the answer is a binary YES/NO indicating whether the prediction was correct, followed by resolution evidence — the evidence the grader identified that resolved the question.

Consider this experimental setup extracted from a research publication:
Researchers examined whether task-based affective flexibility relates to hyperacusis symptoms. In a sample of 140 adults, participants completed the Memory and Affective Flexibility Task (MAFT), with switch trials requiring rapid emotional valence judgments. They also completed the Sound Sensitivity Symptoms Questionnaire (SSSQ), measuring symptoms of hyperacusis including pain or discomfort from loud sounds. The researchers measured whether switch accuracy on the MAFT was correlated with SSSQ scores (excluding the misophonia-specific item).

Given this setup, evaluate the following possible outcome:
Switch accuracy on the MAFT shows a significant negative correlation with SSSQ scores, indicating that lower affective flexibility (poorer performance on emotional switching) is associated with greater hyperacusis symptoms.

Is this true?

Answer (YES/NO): NO